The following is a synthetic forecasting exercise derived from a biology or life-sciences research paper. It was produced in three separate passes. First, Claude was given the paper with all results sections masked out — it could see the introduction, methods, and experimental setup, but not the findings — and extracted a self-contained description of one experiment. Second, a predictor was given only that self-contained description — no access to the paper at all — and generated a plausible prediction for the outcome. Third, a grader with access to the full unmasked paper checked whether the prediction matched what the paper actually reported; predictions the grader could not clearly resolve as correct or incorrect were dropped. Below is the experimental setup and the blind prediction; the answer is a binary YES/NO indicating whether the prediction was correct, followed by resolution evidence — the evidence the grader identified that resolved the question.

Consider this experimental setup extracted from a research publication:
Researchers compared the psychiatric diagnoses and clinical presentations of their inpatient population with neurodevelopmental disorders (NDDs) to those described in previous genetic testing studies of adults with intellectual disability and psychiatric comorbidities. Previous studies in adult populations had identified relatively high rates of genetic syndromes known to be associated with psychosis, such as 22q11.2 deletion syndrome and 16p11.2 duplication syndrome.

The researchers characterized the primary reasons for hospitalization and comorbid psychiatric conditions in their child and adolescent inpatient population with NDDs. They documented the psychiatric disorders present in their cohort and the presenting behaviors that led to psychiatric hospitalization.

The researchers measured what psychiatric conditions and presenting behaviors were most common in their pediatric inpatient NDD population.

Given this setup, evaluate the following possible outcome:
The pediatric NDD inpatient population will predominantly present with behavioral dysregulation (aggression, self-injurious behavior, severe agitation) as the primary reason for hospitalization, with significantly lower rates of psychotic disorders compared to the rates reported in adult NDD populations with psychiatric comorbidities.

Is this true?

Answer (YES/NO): YES